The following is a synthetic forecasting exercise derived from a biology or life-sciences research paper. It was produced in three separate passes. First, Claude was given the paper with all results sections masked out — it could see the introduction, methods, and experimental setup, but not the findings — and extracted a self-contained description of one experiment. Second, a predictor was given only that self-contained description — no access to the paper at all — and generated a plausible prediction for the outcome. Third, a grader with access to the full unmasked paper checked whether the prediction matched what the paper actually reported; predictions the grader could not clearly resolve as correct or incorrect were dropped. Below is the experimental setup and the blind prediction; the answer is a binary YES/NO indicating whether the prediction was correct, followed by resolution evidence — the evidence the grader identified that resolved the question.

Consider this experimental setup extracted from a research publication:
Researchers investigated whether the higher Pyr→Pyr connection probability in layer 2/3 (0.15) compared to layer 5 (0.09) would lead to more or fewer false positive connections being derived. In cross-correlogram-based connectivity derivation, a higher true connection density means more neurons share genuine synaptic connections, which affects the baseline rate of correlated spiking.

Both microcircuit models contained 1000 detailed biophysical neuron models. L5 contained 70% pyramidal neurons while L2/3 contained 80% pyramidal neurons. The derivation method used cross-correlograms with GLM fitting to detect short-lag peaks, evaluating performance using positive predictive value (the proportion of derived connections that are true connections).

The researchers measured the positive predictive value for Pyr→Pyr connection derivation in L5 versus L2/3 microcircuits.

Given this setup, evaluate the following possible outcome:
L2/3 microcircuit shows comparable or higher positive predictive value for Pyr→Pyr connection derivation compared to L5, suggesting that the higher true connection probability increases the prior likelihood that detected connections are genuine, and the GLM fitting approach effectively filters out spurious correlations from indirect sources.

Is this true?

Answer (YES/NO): NO